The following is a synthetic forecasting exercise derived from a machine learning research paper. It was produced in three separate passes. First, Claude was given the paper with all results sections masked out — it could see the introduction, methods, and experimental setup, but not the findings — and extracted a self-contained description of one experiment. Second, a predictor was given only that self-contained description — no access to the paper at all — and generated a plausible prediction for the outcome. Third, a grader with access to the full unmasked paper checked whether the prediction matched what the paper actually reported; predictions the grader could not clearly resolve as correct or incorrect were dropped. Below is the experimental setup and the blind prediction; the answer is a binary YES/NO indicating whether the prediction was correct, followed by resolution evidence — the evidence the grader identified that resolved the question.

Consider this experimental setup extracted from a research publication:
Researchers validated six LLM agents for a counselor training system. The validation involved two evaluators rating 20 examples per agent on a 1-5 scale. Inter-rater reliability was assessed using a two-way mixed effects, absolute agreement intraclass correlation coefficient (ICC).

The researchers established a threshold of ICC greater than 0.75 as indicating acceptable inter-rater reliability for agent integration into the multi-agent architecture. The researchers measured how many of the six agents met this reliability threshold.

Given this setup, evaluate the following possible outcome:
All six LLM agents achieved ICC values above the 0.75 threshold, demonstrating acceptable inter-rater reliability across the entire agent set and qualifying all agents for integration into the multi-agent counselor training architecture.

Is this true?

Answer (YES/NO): YES